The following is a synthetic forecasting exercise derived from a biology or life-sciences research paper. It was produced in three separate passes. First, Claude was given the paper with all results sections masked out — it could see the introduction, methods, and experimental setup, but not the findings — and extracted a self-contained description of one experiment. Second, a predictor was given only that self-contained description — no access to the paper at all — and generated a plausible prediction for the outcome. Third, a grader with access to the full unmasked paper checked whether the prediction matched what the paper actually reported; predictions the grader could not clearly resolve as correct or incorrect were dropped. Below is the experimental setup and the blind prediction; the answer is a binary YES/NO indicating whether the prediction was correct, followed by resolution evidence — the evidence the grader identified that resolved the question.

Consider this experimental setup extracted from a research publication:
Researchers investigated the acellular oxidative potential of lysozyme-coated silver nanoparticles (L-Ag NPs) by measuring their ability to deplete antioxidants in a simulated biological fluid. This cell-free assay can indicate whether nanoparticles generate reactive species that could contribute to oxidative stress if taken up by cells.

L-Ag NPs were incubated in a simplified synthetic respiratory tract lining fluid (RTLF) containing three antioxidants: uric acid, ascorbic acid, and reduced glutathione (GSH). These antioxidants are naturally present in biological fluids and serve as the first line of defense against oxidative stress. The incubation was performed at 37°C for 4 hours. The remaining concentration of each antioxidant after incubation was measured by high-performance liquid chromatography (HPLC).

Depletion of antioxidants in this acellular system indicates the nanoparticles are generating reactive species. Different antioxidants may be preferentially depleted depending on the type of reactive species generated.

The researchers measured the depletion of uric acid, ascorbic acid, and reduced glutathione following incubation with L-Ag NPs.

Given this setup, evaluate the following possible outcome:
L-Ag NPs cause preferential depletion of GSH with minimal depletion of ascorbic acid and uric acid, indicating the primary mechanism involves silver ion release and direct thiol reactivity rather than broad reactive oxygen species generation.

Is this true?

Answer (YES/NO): NO